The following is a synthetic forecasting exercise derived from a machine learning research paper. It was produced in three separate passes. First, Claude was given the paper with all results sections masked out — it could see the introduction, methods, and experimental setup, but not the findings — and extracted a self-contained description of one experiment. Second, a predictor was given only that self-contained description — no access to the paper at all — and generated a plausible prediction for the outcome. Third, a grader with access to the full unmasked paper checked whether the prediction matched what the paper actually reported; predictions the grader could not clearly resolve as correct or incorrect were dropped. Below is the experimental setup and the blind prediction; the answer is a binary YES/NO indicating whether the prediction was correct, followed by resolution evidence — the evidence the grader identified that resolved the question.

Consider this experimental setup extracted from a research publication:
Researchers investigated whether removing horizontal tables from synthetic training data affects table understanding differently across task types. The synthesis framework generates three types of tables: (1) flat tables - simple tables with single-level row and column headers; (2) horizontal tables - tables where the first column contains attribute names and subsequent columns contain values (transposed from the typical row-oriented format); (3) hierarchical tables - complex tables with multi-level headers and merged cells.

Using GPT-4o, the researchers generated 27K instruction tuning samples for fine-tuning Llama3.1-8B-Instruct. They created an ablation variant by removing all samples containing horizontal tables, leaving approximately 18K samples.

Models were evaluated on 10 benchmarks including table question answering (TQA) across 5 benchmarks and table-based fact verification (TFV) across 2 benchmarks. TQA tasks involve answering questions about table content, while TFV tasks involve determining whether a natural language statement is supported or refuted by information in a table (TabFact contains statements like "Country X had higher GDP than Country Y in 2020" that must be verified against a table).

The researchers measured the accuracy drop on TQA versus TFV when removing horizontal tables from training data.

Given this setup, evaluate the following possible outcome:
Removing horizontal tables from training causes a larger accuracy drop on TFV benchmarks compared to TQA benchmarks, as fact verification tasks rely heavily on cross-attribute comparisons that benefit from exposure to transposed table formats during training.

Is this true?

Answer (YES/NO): YES